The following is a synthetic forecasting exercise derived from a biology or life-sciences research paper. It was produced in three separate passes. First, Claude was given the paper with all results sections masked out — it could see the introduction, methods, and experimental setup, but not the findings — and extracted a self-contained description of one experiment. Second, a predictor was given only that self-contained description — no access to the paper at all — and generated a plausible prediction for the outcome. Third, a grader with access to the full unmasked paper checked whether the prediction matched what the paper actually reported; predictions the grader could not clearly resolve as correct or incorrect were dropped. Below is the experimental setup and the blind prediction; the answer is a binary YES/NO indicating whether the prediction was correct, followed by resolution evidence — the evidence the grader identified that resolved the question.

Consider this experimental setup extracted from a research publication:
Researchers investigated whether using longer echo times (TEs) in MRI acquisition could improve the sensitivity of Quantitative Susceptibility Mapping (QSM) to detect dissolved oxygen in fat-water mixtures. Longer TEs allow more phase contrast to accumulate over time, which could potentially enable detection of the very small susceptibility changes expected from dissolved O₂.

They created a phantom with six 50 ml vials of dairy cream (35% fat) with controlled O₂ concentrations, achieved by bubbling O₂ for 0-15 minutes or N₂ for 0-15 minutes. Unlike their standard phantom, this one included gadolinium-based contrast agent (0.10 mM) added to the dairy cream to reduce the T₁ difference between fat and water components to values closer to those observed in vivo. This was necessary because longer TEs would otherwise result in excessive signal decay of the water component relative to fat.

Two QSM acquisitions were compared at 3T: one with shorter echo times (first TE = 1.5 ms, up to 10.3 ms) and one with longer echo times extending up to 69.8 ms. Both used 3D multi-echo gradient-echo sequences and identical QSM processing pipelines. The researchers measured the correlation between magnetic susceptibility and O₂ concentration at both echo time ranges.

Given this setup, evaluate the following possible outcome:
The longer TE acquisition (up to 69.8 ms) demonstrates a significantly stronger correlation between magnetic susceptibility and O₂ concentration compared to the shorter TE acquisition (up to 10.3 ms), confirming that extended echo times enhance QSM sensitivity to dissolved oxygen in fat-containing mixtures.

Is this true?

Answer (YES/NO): NO